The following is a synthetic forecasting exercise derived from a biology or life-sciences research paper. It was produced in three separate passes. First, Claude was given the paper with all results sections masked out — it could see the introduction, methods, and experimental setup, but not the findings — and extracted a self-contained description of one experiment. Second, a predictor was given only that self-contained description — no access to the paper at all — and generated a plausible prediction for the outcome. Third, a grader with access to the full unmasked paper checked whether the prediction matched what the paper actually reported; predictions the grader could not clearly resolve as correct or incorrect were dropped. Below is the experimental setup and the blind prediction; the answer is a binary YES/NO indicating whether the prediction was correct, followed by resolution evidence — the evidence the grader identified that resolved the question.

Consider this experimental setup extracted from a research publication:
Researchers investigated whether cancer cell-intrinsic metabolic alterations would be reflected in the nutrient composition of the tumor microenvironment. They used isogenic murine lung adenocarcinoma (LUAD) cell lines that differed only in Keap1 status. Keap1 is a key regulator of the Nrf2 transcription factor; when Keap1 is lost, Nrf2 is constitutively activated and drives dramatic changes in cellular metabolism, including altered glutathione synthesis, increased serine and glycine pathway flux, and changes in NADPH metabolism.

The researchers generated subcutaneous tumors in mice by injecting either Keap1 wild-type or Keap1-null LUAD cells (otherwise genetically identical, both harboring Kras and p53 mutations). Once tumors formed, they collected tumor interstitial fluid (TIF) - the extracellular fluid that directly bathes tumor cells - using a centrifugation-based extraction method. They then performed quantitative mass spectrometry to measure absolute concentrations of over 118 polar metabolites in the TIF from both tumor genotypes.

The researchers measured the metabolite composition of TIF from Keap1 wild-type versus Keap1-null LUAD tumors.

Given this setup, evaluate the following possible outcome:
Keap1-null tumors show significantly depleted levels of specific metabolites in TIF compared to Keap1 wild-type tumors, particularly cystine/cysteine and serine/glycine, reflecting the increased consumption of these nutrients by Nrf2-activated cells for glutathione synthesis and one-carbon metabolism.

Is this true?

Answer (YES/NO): NO